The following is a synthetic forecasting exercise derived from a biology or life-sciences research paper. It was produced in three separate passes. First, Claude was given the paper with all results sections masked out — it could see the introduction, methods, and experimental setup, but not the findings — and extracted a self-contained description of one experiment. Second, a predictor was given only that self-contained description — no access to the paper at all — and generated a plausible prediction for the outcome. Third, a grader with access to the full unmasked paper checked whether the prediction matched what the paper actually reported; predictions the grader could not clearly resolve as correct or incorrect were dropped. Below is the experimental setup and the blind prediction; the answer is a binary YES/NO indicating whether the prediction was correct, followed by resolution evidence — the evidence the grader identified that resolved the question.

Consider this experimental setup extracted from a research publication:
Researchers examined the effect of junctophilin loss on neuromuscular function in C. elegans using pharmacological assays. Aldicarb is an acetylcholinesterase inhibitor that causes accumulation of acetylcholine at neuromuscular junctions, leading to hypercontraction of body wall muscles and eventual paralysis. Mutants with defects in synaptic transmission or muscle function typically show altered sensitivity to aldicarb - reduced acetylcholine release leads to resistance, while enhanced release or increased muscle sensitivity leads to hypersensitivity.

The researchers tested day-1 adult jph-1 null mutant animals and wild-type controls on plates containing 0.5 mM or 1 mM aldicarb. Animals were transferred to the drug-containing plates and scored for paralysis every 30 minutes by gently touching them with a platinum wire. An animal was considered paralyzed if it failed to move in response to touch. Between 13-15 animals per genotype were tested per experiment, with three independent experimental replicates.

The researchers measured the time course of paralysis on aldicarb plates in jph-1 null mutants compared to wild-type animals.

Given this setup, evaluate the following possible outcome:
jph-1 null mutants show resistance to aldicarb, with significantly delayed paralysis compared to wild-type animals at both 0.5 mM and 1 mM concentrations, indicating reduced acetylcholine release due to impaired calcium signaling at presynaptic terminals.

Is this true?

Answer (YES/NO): YES